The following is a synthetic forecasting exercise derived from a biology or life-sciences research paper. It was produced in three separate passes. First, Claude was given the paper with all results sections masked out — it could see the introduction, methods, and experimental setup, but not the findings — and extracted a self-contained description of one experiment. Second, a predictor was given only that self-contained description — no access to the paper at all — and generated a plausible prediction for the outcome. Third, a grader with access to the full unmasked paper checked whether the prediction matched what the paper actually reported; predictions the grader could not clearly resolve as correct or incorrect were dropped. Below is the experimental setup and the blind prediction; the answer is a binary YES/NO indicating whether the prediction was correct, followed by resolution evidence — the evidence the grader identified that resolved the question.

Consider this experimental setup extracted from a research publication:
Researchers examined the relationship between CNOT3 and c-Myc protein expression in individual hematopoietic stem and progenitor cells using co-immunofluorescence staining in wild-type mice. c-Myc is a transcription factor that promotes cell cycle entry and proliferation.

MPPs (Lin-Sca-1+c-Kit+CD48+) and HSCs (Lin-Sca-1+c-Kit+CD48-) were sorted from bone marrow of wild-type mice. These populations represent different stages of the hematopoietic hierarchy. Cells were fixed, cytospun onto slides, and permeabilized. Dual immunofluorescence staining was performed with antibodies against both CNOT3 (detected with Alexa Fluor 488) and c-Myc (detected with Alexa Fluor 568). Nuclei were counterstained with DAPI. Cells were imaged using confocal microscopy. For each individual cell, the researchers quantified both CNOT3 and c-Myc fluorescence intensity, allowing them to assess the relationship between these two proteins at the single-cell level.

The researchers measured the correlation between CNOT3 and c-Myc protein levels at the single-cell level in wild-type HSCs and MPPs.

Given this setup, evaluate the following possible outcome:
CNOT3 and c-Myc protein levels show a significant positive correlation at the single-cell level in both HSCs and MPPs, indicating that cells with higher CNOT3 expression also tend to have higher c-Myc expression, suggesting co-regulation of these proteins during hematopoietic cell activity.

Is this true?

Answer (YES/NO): YES